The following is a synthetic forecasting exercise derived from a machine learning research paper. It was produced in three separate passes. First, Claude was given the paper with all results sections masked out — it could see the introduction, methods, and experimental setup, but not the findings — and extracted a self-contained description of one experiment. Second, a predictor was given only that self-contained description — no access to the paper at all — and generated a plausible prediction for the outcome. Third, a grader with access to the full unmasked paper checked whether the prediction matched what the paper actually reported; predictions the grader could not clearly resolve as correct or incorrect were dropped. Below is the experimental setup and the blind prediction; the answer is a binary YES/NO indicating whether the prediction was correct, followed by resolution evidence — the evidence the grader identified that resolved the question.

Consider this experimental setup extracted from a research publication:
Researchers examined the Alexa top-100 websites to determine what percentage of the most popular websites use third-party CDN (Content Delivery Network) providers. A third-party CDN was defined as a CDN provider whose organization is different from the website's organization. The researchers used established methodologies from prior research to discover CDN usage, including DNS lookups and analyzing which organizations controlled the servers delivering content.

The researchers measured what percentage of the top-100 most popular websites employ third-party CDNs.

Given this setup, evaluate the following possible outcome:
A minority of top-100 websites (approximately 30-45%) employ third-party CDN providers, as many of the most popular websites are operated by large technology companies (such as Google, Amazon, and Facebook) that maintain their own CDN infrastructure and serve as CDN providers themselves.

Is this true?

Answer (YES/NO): NO